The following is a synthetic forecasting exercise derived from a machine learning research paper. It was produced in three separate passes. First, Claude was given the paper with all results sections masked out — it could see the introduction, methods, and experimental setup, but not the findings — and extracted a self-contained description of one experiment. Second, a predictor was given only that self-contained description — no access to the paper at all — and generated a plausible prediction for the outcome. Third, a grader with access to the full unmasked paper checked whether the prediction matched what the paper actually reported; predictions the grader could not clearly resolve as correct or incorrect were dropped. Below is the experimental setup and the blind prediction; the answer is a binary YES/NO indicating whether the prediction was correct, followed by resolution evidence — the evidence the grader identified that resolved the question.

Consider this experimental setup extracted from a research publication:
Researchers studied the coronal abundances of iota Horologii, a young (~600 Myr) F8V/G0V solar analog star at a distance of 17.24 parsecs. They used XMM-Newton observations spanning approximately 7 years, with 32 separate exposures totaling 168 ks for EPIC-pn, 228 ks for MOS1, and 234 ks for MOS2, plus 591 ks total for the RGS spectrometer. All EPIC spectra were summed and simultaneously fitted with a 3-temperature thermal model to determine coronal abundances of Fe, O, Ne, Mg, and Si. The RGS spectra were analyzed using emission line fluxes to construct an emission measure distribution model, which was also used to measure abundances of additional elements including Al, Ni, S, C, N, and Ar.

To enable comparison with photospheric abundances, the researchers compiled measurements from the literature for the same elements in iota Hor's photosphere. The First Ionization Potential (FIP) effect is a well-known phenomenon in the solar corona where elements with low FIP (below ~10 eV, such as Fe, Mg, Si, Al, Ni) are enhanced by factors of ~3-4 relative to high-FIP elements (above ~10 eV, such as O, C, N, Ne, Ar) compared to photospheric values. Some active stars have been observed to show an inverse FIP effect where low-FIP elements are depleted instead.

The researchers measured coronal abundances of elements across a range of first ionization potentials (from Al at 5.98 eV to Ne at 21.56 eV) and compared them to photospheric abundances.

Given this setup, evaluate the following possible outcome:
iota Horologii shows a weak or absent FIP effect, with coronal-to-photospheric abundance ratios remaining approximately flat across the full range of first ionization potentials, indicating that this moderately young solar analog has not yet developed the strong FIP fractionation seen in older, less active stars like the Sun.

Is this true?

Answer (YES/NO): YES